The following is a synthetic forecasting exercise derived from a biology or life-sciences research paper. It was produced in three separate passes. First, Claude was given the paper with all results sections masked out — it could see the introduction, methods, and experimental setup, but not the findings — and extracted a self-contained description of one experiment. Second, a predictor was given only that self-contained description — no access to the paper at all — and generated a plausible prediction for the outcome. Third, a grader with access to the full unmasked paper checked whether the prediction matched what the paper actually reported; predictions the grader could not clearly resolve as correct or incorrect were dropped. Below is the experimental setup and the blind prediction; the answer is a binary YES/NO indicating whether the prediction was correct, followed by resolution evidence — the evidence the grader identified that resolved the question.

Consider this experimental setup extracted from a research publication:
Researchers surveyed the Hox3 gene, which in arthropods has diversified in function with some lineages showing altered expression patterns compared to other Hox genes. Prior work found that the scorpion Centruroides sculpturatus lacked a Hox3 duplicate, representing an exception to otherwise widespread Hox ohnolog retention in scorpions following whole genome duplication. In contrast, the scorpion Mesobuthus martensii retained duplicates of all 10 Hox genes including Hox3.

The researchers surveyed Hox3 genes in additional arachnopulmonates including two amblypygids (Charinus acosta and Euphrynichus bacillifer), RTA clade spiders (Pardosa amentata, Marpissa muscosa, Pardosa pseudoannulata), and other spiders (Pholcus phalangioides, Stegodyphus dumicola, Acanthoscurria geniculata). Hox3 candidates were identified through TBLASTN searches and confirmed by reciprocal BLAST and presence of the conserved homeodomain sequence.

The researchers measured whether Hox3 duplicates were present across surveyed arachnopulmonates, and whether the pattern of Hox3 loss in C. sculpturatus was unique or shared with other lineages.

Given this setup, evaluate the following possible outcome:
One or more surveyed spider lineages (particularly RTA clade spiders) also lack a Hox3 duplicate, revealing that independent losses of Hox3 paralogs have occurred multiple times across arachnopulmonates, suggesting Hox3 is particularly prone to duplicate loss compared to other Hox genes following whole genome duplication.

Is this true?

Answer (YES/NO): YES